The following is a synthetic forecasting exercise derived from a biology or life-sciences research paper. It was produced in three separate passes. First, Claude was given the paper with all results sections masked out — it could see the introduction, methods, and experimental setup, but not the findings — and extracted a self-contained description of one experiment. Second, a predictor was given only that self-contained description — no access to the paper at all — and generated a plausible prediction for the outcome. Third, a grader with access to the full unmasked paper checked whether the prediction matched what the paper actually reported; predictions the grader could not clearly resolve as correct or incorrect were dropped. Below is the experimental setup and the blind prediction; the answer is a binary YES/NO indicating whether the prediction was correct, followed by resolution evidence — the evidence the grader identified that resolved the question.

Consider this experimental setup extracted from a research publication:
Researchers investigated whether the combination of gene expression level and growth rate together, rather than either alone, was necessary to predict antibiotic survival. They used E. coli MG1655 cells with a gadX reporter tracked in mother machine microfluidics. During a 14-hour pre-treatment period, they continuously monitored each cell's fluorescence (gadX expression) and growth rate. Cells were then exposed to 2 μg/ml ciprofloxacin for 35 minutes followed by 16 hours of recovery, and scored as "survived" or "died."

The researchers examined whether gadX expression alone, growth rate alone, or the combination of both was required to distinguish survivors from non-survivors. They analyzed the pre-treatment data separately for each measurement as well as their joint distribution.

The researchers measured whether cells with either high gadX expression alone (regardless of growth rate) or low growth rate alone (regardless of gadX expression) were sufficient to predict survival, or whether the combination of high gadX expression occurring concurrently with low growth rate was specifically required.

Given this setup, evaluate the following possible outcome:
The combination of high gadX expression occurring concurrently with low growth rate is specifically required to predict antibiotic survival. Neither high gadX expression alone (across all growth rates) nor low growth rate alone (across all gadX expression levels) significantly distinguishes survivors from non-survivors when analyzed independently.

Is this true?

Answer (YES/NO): NO